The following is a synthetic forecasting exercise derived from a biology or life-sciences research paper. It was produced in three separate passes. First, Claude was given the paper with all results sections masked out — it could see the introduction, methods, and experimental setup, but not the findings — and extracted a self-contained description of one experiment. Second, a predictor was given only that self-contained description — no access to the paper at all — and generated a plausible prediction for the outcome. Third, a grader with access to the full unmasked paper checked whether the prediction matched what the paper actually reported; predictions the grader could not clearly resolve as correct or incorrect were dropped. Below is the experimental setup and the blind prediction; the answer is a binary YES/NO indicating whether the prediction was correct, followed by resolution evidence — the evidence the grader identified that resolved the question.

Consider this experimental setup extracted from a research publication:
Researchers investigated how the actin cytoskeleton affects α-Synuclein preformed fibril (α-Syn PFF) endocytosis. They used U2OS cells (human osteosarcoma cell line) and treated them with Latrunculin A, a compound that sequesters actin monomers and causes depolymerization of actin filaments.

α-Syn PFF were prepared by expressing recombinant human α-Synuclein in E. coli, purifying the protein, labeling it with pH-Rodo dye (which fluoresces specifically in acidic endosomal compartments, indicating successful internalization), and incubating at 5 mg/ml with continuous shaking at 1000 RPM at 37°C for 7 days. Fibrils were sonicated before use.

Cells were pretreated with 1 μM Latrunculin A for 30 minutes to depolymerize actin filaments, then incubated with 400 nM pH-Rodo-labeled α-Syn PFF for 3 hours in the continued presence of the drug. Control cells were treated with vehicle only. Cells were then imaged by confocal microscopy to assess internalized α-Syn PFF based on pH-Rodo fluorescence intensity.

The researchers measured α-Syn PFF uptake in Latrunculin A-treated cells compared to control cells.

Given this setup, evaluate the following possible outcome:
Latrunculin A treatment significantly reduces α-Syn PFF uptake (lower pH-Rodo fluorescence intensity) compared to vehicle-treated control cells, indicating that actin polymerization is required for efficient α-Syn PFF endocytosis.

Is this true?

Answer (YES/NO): YES